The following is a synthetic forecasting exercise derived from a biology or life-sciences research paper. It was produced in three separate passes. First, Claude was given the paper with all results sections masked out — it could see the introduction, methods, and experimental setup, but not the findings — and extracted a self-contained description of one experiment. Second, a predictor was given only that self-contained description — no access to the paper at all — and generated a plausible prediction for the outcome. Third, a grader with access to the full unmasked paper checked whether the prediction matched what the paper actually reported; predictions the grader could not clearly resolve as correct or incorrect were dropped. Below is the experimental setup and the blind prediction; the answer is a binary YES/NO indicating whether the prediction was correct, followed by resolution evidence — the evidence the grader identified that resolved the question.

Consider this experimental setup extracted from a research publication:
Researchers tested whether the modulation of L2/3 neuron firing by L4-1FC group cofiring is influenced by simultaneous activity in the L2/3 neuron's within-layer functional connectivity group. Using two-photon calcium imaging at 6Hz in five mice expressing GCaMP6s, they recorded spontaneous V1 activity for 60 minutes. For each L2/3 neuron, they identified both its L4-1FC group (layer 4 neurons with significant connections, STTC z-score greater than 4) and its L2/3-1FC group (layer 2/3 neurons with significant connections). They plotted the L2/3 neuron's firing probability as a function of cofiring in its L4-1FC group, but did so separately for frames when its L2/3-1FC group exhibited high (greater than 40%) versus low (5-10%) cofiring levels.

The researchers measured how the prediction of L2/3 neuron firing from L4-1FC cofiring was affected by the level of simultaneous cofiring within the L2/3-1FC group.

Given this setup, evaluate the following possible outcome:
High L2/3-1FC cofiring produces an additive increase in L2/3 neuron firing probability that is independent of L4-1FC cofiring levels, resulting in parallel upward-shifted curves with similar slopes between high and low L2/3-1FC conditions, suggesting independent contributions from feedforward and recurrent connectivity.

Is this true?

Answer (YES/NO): NO